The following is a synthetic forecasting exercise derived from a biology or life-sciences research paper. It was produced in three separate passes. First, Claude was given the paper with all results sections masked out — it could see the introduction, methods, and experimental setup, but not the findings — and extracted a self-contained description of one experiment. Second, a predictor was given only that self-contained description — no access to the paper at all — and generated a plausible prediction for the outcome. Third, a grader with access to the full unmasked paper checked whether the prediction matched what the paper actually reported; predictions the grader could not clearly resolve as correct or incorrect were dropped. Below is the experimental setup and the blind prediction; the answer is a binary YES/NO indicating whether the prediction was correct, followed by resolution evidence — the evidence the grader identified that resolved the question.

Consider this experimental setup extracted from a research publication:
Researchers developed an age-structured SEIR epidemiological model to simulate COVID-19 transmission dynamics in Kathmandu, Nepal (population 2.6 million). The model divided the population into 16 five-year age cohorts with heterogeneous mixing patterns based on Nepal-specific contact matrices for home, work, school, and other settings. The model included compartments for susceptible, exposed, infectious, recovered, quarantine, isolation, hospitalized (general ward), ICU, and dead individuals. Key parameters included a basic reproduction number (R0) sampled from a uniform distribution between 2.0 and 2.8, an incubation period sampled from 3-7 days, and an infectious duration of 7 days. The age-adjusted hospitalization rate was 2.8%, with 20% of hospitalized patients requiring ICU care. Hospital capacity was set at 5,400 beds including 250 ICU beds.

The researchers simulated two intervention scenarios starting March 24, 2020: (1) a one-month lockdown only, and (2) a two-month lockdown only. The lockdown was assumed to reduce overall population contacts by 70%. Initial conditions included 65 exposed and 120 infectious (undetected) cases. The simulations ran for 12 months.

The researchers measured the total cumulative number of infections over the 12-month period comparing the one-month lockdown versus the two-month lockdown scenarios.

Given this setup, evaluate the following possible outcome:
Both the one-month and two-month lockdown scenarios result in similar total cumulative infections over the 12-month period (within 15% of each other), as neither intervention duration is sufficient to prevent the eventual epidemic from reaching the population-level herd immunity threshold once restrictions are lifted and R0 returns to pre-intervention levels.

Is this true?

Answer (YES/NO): YES